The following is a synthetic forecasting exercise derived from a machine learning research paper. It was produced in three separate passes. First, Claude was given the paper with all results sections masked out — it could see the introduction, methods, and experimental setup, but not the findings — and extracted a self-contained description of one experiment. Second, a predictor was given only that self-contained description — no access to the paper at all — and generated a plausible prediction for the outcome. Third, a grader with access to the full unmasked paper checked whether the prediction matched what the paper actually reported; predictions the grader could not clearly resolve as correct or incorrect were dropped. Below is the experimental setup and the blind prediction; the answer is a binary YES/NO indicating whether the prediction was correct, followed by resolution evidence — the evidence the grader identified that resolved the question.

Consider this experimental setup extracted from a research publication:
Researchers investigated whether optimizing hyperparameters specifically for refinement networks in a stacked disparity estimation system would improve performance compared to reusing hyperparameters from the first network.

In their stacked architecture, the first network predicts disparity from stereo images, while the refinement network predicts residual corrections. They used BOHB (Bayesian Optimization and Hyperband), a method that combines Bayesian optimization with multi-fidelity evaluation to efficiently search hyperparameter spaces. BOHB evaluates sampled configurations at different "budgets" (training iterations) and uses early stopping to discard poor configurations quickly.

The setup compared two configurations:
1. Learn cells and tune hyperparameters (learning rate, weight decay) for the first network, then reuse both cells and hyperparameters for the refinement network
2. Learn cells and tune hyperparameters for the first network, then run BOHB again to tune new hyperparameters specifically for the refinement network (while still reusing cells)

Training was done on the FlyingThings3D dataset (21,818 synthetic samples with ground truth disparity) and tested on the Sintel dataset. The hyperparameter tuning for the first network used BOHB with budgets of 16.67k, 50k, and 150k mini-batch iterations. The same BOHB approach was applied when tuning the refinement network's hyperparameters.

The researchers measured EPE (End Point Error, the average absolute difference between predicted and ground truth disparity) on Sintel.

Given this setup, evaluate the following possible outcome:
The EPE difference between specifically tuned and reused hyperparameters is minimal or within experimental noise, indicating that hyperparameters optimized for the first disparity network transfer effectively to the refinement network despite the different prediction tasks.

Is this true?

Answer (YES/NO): YES